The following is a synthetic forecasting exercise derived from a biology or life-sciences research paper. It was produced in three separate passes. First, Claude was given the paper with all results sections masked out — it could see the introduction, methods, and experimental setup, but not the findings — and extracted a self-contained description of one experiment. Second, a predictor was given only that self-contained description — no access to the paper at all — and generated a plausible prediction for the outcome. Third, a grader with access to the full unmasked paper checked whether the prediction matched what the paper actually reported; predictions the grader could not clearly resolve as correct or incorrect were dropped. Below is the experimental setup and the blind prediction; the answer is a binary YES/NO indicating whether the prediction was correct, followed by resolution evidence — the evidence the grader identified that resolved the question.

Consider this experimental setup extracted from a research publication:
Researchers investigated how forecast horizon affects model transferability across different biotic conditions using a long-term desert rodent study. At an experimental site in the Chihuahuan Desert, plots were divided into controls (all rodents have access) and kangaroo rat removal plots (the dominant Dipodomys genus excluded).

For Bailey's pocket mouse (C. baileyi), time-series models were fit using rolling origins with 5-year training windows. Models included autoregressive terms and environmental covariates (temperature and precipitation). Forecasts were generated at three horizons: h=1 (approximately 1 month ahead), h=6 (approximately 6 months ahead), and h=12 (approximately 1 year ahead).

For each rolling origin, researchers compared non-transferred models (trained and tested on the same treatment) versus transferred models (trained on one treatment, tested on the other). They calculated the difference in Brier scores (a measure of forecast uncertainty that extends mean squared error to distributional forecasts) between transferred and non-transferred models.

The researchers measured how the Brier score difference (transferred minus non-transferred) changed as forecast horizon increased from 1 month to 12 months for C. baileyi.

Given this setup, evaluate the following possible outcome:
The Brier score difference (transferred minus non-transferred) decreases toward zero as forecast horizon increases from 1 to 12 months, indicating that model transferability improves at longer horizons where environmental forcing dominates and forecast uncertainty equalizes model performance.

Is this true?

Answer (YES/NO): NO